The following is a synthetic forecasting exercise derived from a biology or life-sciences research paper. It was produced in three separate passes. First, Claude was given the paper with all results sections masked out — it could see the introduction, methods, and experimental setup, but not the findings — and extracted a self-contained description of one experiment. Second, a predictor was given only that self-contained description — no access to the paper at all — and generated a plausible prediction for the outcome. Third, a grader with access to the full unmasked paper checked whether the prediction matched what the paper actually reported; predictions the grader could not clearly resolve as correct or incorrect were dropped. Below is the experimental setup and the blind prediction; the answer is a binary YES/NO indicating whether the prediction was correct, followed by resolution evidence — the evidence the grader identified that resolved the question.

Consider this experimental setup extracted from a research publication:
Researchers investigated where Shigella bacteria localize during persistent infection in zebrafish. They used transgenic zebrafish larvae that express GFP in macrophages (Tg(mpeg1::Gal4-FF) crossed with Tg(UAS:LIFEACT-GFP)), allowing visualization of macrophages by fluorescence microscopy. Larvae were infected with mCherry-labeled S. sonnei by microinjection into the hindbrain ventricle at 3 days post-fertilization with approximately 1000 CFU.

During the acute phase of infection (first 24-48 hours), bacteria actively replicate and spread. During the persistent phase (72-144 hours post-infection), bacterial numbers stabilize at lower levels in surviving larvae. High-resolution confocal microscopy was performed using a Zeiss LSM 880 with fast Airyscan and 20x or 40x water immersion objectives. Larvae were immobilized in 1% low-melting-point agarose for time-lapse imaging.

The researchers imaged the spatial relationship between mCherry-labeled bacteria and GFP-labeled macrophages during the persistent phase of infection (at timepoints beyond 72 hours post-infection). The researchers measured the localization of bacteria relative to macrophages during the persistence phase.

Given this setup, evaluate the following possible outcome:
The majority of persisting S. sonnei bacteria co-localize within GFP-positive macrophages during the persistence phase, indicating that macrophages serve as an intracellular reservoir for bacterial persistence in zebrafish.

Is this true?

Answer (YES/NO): NO